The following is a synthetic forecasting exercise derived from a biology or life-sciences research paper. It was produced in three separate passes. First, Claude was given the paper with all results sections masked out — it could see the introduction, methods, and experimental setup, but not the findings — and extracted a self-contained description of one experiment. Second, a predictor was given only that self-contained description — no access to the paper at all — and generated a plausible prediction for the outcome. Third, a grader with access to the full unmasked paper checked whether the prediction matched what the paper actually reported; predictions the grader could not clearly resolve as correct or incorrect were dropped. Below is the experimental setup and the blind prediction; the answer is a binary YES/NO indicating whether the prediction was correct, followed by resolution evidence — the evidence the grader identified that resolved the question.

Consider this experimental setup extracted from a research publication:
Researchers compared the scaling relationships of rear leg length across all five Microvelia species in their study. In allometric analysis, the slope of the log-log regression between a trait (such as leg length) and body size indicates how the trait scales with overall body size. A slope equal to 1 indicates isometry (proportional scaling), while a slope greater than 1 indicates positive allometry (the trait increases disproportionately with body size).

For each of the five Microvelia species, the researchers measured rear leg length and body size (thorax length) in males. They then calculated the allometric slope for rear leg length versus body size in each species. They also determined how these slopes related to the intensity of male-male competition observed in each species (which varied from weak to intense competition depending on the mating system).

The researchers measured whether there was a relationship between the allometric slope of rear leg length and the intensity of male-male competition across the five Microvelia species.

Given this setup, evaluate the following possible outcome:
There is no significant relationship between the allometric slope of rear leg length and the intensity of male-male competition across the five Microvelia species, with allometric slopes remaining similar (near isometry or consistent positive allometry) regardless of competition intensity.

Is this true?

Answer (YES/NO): NO